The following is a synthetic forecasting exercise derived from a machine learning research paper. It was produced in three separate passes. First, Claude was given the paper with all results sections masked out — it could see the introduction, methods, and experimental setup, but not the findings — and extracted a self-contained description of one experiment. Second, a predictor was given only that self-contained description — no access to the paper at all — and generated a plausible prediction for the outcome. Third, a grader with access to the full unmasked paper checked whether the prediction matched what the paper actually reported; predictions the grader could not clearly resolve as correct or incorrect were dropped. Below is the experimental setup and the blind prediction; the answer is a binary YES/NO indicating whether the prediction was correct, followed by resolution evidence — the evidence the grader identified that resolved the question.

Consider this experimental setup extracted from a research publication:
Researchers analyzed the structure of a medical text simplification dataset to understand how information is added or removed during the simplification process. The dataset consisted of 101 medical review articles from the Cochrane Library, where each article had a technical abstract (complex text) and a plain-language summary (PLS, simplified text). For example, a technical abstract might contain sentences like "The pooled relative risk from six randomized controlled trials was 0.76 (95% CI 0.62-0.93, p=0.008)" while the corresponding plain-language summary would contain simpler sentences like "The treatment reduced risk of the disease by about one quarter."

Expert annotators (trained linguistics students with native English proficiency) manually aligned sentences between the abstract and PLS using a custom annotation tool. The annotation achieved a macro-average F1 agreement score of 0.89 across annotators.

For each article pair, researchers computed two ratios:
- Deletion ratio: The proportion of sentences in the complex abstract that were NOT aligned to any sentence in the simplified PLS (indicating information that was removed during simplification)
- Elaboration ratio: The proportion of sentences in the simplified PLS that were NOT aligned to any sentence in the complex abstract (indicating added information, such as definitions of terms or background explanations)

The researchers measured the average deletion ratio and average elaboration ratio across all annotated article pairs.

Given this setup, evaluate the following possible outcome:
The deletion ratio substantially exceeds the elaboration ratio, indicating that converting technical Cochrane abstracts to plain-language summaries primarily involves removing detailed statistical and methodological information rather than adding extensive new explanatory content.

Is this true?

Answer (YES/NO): YES